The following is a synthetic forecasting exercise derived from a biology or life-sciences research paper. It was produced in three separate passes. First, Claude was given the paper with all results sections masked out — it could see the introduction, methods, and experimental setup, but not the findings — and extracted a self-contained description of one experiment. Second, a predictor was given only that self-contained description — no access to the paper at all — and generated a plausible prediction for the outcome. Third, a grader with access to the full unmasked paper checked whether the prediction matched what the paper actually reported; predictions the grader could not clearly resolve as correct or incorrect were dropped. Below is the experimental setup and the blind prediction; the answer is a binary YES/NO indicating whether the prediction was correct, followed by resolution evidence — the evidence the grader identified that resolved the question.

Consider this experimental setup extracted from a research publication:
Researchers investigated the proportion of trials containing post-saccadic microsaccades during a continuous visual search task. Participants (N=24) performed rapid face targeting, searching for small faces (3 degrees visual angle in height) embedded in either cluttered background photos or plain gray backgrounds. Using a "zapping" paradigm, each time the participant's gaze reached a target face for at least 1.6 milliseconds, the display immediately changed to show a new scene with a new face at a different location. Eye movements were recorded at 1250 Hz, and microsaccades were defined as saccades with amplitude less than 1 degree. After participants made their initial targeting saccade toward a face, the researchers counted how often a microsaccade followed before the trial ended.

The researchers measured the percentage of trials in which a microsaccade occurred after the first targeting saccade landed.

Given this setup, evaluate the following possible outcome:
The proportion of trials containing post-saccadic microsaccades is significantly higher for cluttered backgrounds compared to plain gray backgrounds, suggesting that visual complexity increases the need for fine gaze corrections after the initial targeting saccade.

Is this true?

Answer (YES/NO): NO